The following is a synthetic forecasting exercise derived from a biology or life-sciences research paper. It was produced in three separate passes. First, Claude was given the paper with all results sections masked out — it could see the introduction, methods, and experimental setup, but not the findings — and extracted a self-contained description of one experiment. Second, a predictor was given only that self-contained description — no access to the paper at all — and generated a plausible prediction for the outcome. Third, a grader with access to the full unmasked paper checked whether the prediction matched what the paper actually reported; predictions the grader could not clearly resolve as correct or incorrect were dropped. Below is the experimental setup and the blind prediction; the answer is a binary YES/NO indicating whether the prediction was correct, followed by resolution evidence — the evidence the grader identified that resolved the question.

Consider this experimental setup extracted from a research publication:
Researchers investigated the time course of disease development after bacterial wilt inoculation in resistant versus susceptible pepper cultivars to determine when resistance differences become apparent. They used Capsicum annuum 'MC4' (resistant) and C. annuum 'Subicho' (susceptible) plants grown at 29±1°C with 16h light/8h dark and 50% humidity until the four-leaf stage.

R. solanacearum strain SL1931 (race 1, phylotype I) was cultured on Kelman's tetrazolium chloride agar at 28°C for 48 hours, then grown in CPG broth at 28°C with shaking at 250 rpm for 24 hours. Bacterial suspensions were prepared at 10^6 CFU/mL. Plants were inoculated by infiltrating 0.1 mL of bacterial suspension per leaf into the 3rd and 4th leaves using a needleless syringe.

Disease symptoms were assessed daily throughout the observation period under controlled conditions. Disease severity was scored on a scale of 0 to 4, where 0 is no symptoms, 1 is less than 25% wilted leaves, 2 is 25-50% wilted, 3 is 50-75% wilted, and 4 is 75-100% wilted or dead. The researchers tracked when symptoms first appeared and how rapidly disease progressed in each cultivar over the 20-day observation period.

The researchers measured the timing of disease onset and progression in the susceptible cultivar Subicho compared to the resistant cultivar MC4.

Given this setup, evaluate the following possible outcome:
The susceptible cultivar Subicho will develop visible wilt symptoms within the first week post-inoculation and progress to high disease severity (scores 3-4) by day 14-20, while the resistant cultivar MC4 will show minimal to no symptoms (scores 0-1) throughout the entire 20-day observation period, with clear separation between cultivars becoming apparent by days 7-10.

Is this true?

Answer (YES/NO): YES